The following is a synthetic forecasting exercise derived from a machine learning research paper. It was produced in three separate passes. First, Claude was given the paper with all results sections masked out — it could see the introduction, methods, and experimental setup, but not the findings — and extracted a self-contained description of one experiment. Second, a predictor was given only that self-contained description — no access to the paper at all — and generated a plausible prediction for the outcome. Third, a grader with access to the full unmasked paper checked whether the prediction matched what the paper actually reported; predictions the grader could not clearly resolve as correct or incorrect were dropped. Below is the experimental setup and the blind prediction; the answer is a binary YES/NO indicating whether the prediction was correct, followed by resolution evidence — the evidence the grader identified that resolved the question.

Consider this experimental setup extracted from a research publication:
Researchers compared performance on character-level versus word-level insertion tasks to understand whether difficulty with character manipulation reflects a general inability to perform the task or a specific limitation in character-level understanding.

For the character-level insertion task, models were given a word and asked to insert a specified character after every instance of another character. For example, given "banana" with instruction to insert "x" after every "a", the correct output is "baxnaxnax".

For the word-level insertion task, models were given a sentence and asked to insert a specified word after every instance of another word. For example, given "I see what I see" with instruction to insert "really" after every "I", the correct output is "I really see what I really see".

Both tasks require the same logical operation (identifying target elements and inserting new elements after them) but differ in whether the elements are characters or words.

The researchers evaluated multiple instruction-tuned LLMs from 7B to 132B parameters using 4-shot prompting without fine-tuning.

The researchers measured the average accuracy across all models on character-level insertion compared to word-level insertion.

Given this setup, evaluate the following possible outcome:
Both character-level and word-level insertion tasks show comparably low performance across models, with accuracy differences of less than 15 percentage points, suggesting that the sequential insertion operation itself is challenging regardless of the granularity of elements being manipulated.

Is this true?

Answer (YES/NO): NO